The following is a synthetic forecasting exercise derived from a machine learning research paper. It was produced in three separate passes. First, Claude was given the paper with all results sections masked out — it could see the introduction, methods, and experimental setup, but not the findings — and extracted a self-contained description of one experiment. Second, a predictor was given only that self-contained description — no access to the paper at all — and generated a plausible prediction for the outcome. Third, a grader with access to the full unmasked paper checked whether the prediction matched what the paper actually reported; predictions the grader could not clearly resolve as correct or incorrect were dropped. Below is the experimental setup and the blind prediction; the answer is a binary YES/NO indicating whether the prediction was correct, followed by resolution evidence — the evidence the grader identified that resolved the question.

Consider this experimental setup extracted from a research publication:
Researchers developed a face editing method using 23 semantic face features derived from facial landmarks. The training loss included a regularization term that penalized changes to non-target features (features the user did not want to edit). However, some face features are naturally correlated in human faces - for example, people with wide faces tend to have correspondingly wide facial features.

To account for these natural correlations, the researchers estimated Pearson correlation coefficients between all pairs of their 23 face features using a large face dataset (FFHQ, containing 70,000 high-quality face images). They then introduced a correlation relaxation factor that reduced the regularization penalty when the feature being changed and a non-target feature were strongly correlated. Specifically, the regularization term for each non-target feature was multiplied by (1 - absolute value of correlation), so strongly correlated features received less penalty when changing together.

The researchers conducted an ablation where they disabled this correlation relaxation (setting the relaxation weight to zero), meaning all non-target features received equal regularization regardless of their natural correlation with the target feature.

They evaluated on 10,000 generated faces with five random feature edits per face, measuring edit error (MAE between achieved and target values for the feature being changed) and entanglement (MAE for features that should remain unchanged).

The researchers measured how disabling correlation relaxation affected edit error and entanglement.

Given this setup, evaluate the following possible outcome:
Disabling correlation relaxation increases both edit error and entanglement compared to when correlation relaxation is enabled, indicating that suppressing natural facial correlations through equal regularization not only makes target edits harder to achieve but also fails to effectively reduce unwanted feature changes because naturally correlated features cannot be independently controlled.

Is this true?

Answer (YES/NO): NO